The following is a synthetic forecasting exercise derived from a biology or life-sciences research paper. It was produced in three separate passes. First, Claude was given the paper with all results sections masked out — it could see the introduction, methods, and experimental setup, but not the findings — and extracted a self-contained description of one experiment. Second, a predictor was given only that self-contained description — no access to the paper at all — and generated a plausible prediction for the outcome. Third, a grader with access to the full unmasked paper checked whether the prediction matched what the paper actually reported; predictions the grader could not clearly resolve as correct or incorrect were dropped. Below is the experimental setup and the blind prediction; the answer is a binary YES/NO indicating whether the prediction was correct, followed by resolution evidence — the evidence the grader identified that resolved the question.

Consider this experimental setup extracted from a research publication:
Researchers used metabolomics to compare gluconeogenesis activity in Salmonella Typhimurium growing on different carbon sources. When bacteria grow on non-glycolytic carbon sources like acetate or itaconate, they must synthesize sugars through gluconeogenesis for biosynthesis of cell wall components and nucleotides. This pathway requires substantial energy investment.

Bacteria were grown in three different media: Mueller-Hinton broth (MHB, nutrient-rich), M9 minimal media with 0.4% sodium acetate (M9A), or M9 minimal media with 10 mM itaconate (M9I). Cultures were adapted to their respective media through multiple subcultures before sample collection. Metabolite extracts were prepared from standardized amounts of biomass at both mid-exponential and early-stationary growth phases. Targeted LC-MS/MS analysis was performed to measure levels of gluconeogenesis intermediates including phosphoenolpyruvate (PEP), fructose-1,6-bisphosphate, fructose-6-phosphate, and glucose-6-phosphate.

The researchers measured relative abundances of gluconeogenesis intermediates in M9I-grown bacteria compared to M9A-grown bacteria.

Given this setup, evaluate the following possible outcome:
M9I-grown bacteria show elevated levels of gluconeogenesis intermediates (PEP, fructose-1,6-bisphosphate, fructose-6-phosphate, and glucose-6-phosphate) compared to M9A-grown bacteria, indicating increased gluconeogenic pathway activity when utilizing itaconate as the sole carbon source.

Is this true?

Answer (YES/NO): NO